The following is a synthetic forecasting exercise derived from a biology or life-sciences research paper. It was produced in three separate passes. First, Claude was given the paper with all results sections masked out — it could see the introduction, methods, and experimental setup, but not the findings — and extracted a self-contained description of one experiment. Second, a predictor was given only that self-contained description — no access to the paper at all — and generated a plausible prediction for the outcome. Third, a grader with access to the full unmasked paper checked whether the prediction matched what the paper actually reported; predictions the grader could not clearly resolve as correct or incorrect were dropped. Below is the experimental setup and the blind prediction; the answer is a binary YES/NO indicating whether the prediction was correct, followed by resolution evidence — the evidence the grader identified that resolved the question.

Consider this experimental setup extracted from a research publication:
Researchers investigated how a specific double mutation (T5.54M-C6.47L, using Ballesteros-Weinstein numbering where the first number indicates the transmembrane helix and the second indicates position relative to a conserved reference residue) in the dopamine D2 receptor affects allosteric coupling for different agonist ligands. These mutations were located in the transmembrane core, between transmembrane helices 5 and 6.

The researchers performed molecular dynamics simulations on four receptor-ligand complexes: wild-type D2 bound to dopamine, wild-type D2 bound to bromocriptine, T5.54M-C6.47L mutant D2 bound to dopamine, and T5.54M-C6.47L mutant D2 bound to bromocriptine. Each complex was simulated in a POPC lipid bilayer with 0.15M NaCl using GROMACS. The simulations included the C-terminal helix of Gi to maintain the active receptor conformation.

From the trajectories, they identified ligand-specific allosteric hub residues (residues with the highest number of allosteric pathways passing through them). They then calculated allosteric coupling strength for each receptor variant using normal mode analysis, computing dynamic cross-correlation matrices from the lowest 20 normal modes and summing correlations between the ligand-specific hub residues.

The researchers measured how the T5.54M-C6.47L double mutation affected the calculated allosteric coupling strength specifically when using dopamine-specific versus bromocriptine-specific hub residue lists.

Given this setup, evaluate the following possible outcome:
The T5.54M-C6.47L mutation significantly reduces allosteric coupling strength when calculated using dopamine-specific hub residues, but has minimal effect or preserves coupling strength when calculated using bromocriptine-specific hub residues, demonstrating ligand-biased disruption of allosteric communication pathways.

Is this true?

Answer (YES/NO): NO